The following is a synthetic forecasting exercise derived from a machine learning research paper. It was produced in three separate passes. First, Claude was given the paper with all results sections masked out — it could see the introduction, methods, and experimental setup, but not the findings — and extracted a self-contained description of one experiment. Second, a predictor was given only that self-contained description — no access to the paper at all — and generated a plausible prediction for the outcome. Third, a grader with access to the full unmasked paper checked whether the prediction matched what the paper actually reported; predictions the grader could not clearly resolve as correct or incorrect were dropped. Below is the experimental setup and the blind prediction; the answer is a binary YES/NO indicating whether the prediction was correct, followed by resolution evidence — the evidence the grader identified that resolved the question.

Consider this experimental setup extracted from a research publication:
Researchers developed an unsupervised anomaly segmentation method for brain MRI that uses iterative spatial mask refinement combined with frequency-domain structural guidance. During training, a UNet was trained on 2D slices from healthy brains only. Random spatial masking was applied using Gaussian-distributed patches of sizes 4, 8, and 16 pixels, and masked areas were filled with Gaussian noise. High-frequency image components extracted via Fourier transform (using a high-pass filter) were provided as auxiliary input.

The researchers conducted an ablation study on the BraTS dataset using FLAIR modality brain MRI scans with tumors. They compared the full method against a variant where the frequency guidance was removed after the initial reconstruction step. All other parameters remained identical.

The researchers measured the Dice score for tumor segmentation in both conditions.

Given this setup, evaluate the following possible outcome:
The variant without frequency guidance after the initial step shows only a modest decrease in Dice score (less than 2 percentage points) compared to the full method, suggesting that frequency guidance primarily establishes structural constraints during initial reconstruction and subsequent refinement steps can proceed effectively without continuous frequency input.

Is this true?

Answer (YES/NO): NO